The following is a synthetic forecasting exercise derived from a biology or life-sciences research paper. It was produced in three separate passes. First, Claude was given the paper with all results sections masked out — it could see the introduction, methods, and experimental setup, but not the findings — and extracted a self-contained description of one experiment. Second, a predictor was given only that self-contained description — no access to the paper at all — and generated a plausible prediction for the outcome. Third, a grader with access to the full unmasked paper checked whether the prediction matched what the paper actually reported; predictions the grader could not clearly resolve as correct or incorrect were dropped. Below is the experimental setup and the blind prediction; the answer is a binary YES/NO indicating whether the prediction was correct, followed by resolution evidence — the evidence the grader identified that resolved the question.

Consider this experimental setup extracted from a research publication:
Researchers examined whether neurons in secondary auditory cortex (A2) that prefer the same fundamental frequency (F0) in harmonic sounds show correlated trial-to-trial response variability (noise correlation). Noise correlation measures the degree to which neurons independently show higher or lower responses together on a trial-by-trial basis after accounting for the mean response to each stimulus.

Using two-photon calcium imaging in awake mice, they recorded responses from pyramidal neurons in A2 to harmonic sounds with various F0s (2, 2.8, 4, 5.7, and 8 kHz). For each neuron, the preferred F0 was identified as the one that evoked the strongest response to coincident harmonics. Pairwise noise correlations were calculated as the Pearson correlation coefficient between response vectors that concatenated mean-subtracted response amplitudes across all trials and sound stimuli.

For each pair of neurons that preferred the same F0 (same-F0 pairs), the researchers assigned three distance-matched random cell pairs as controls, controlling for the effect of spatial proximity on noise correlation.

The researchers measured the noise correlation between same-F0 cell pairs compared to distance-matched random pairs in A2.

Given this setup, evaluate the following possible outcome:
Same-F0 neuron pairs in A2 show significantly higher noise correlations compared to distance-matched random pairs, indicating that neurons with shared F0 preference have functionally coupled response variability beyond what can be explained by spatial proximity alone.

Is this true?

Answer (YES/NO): YES